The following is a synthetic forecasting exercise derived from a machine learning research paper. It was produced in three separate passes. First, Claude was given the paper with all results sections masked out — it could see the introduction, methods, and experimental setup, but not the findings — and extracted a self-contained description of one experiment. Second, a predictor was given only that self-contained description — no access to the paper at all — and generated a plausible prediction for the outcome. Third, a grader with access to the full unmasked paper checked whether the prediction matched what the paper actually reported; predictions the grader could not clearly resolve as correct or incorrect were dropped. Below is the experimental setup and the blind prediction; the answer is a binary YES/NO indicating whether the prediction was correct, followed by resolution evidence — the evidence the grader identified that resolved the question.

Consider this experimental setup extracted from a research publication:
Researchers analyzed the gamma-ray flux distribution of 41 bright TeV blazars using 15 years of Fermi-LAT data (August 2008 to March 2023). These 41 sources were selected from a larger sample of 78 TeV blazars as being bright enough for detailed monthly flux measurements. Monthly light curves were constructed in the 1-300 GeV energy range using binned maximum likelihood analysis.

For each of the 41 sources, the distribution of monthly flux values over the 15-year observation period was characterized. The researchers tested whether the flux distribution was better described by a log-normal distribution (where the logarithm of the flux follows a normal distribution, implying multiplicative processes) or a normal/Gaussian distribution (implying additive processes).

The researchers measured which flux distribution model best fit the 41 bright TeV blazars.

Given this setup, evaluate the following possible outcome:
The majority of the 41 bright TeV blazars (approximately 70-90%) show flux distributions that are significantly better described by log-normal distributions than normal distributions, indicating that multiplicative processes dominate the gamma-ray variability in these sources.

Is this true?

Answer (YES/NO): NO